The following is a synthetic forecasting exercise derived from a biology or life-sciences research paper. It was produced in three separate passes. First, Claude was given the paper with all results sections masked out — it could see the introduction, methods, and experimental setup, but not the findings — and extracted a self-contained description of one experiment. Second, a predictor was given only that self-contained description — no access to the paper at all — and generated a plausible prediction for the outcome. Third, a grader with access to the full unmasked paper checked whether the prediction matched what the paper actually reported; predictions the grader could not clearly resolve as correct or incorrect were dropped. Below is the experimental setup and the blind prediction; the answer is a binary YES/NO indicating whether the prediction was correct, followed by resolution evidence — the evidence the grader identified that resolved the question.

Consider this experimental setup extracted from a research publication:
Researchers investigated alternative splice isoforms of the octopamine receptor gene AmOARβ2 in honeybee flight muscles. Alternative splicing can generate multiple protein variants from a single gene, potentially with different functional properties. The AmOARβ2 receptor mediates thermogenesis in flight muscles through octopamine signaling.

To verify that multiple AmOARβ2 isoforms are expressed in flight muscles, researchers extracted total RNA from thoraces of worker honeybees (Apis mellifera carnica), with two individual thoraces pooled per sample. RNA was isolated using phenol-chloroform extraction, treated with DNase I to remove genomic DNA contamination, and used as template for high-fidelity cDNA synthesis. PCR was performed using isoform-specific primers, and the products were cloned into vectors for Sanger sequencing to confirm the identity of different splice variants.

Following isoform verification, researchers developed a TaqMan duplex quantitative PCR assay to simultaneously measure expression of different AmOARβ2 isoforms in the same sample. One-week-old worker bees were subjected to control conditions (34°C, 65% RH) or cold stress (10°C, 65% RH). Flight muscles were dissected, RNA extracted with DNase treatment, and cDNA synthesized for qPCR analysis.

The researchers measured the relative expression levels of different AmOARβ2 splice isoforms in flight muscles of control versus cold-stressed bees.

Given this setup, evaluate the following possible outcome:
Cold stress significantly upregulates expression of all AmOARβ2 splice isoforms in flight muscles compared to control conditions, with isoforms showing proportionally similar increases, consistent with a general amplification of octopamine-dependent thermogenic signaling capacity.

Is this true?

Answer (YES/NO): NO